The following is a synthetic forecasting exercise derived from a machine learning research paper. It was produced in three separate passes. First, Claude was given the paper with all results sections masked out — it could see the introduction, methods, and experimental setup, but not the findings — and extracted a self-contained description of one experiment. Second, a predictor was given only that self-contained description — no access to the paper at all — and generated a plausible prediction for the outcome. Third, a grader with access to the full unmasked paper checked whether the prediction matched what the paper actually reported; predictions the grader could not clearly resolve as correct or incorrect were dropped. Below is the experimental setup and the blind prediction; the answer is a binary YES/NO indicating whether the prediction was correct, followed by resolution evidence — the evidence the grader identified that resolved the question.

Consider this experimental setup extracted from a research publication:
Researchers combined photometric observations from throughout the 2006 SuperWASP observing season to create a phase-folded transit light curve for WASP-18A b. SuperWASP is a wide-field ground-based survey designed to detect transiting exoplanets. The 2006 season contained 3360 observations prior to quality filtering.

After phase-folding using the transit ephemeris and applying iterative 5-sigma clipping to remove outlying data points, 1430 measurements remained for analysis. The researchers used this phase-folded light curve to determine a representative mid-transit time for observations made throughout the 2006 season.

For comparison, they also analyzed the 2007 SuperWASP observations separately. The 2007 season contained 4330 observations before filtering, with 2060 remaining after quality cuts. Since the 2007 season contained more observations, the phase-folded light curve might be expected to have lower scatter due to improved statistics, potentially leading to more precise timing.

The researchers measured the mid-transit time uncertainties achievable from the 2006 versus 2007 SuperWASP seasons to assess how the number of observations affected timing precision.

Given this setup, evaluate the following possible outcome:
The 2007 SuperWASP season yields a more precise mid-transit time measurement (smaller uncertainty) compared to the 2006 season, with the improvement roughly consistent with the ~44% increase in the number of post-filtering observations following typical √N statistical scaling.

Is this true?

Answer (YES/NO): NO